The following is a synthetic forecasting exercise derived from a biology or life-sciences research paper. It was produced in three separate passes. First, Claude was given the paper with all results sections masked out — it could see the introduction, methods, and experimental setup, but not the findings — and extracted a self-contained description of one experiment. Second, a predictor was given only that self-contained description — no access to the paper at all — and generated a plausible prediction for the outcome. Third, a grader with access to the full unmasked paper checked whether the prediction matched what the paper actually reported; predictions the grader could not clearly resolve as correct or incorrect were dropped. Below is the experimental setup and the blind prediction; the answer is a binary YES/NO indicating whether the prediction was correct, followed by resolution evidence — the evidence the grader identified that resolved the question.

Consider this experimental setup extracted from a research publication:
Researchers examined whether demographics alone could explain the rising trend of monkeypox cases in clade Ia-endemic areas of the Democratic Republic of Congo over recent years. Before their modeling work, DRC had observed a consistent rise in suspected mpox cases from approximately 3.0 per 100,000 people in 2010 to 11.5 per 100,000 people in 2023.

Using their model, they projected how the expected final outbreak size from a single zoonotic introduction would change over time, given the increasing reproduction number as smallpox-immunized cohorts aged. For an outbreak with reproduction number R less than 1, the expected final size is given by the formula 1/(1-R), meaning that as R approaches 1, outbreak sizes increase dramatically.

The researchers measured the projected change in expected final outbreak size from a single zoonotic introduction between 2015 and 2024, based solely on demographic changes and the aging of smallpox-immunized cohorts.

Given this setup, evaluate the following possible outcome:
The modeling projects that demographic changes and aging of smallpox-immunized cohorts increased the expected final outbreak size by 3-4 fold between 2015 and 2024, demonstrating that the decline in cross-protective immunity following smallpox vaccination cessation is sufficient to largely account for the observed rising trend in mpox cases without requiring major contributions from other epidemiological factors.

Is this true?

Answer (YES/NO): NO